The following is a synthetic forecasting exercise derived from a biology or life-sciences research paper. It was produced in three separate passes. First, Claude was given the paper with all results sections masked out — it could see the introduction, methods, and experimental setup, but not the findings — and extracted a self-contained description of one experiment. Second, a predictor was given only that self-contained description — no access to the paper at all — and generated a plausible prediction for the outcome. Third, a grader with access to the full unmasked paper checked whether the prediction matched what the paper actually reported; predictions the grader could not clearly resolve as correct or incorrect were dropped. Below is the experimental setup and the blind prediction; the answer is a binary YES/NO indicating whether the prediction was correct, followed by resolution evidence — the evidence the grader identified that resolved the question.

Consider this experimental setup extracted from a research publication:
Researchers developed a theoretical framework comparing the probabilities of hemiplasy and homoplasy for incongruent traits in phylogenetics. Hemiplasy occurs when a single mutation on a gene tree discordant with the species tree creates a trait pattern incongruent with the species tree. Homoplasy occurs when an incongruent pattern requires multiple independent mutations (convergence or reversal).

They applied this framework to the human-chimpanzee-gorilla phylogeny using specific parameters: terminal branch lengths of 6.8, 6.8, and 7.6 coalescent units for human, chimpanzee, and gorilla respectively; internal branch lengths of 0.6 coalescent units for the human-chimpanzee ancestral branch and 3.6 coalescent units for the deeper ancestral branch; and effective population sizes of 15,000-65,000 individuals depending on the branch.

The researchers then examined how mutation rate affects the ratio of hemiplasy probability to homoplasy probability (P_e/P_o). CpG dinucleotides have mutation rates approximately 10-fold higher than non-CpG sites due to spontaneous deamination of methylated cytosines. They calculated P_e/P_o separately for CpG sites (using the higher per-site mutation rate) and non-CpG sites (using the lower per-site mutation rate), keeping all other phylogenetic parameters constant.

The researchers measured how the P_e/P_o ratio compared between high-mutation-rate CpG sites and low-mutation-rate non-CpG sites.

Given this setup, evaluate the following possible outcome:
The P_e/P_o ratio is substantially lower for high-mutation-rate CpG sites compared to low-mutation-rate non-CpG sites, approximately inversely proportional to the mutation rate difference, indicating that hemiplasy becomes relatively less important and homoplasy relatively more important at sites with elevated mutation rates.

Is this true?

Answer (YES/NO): YES